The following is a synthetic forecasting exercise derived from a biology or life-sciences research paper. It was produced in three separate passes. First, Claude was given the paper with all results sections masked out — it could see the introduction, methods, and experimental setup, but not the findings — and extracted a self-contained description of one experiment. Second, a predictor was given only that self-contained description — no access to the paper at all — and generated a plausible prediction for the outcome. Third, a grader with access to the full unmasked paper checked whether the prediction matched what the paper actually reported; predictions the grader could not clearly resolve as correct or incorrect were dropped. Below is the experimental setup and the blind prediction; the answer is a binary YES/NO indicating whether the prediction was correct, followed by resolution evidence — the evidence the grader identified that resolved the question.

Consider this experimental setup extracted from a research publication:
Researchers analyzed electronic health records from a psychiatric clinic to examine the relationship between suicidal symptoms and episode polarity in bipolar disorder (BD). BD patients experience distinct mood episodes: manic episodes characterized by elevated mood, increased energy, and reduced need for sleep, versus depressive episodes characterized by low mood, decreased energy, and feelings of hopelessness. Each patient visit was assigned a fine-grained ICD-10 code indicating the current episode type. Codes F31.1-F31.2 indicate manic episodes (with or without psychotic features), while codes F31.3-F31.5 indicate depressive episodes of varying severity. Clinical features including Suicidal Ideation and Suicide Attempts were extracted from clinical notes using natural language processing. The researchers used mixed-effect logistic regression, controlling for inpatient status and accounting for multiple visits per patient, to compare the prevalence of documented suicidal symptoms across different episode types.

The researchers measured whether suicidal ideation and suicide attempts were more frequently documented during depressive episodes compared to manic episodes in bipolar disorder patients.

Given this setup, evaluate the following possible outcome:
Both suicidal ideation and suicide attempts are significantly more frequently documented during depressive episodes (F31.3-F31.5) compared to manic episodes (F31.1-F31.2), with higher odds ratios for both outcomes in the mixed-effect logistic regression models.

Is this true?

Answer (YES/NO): YES